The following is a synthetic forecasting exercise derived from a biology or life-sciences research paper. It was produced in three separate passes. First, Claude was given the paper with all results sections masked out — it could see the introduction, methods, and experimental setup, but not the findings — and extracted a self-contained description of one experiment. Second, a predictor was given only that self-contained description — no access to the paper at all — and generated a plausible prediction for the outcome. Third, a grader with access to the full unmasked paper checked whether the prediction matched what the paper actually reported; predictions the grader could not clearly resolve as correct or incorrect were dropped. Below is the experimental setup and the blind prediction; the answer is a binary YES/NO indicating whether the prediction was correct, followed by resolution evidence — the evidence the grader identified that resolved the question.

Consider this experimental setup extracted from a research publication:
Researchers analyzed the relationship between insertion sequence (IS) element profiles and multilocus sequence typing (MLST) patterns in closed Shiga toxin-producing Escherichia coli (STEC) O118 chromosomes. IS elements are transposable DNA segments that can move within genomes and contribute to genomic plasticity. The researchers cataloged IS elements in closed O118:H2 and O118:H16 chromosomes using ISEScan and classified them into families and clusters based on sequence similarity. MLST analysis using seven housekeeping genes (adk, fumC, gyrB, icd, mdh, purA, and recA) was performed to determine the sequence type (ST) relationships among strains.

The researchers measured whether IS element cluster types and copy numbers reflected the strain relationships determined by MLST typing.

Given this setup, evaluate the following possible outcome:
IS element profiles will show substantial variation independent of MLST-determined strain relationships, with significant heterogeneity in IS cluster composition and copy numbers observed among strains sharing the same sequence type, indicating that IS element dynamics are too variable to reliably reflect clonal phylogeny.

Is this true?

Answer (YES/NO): NO